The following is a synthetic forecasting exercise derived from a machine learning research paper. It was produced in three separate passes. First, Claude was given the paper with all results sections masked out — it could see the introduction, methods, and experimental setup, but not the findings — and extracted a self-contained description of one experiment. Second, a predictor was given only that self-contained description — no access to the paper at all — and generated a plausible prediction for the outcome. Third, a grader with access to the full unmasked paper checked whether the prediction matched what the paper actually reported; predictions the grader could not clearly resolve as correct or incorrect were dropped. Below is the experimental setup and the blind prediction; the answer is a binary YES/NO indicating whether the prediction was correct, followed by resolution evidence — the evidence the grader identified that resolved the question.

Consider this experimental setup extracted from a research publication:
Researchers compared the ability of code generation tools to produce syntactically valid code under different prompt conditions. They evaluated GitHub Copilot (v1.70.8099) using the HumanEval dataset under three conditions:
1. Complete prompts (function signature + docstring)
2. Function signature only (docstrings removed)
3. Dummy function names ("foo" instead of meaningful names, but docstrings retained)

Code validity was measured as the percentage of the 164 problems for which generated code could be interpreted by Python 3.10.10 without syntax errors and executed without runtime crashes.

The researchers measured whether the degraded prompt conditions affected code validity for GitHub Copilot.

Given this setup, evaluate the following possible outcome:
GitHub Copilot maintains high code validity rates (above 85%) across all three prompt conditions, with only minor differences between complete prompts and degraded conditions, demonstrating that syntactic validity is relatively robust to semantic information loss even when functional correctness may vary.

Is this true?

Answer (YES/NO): NO